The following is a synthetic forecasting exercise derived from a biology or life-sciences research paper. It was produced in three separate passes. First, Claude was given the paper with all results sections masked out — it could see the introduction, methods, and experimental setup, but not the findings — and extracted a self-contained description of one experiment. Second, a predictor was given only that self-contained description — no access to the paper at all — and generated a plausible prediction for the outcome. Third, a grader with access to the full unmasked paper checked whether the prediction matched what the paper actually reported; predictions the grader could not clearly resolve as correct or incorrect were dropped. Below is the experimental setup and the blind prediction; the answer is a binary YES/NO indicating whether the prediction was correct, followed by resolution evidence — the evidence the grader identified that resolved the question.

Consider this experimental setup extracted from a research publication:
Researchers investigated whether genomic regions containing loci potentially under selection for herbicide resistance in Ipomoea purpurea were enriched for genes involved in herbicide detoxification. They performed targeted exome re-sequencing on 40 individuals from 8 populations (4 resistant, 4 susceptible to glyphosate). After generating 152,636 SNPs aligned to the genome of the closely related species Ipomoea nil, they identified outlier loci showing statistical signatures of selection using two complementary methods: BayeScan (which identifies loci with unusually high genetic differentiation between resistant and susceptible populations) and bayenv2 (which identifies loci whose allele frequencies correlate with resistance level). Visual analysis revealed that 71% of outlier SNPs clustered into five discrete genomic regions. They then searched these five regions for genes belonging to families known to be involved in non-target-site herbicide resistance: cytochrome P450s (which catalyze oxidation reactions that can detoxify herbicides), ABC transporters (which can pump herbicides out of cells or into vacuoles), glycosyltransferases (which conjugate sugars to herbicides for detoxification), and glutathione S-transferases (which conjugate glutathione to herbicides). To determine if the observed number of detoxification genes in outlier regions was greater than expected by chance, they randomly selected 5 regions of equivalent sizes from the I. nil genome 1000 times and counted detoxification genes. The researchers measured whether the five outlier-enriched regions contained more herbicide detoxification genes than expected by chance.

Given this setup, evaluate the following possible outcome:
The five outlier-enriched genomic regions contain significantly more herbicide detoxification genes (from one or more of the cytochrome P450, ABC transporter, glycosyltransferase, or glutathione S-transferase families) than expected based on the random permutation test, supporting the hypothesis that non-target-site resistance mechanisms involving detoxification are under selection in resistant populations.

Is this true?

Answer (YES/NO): YES